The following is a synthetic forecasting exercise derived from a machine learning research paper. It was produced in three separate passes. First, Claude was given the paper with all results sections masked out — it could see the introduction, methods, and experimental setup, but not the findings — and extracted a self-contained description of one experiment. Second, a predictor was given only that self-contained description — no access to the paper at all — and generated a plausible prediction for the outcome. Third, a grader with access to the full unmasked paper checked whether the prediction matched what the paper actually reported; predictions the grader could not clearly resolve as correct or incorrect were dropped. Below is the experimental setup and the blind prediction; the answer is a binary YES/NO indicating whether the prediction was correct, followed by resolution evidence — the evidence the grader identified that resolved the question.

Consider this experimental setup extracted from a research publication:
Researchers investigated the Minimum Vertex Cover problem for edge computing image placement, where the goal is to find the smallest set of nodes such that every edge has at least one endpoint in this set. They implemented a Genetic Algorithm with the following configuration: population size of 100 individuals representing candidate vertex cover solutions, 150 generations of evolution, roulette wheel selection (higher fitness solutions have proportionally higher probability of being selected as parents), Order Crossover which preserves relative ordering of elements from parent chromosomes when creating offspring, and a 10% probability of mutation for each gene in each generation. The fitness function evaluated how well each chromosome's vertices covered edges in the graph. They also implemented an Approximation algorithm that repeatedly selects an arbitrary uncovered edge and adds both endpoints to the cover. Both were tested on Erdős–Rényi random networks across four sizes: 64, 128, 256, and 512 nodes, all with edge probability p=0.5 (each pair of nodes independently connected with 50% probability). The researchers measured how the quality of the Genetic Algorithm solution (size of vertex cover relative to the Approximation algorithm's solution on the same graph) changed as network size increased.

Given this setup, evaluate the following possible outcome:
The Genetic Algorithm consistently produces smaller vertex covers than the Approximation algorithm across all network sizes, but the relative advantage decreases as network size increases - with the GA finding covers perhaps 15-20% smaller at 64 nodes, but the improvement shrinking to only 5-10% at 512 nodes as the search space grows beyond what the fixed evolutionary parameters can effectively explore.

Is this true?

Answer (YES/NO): NO